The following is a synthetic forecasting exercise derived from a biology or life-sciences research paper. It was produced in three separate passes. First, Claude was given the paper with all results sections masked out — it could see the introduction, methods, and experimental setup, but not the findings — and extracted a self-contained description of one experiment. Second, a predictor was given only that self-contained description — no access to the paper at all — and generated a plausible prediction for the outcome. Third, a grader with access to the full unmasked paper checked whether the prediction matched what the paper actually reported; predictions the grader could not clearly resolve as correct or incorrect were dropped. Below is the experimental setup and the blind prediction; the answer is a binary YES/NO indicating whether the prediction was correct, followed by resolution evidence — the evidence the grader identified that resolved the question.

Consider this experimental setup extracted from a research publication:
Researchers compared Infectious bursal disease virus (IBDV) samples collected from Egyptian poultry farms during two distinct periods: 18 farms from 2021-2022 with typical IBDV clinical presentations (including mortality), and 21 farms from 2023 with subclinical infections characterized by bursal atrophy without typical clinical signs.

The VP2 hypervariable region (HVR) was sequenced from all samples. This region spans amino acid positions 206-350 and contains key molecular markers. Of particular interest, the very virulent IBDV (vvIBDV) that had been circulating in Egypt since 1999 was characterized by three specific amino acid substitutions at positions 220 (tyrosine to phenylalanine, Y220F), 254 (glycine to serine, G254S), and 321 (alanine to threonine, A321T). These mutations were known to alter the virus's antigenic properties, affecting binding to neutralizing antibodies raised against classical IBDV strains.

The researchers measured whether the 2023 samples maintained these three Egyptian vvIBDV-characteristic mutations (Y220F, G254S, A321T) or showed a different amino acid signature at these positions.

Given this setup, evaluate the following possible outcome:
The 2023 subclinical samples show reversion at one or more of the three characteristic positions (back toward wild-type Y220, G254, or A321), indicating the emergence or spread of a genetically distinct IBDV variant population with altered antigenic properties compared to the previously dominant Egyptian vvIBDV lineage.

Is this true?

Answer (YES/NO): NO